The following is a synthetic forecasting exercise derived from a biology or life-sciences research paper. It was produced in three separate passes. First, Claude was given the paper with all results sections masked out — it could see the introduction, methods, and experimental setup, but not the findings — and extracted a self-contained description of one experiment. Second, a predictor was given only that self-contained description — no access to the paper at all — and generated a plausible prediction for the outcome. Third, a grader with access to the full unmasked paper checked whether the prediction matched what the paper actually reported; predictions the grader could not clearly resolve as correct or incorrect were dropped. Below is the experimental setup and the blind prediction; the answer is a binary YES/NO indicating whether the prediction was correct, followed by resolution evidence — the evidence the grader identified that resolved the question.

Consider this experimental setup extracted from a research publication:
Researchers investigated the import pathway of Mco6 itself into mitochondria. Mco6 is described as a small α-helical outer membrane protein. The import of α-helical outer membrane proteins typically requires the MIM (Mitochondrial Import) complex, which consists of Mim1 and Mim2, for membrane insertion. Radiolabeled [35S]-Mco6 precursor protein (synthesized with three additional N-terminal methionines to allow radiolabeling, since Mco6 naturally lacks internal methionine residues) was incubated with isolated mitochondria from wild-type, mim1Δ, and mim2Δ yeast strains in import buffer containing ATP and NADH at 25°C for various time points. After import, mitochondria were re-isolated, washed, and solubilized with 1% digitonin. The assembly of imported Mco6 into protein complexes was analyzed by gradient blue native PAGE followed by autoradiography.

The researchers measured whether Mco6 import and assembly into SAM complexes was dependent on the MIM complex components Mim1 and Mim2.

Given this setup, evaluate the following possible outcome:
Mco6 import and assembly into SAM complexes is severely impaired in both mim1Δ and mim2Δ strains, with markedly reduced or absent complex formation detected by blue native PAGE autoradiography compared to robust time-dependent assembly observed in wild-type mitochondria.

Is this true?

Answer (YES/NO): NO